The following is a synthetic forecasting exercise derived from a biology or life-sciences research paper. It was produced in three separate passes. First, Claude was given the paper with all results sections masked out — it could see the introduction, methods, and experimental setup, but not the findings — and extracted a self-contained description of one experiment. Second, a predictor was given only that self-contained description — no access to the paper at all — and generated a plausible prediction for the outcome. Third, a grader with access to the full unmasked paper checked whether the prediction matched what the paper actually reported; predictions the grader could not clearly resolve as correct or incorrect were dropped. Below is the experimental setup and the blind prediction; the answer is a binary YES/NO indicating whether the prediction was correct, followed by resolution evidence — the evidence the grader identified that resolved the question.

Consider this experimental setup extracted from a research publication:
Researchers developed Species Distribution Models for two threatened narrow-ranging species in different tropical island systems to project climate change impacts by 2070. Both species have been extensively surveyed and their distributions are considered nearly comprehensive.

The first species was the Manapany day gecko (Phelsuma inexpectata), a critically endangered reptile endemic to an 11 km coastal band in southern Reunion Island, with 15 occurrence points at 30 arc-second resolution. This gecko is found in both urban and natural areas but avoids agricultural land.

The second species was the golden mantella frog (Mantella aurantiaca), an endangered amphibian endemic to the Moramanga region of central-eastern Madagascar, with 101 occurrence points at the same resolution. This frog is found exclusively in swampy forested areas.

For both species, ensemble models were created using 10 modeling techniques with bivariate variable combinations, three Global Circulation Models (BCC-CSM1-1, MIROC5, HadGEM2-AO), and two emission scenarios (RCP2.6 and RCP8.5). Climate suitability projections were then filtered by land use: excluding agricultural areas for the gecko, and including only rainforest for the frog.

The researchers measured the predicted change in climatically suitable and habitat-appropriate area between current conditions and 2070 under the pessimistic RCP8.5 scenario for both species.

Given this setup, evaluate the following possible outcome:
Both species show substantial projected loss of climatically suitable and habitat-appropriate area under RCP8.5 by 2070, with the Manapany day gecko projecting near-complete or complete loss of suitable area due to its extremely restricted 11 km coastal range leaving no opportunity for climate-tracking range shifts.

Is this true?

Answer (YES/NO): NO